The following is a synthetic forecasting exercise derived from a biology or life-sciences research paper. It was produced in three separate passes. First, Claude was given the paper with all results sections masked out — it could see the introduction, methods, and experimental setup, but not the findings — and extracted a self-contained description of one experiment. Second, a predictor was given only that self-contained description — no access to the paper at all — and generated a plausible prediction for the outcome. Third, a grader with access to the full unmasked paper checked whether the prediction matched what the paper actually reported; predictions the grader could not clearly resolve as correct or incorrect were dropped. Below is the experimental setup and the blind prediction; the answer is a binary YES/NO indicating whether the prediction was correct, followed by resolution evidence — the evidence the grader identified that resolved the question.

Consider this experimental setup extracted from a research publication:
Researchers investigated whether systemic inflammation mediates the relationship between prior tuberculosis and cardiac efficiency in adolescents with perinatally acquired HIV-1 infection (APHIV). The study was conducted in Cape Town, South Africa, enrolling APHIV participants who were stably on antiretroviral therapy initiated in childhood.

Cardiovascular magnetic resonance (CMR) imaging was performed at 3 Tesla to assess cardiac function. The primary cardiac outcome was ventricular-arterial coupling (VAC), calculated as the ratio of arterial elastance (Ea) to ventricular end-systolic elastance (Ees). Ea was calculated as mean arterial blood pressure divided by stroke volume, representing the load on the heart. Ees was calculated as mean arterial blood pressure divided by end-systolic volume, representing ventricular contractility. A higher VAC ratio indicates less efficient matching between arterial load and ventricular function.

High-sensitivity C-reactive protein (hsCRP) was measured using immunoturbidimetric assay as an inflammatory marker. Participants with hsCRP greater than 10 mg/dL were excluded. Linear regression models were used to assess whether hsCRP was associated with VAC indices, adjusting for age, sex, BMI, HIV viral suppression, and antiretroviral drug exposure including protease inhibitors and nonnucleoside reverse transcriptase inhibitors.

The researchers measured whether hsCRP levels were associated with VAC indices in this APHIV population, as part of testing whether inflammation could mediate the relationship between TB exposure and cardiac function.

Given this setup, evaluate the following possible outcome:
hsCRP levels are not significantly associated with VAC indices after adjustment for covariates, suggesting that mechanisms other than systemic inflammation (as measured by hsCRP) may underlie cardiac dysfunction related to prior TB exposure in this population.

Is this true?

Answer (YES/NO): YES